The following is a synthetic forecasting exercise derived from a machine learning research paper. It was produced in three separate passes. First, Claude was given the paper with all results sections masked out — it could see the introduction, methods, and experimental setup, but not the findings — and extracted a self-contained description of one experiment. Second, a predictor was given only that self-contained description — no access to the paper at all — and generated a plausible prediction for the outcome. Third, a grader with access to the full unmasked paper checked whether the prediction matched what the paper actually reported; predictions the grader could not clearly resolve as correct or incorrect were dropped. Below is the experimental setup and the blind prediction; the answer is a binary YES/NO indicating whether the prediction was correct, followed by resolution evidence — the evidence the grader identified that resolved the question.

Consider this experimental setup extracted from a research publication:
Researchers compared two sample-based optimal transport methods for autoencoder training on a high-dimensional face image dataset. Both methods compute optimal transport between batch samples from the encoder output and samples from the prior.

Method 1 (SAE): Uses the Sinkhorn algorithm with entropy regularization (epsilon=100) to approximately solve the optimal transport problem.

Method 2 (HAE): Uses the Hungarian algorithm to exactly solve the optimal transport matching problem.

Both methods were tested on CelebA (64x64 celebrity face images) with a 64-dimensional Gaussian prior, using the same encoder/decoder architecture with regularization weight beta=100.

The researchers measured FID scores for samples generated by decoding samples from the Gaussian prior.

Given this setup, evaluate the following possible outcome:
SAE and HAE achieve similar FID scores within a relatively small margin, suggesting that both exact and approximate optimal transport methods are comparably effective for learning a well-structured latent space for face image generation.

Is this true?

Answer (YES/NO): NO